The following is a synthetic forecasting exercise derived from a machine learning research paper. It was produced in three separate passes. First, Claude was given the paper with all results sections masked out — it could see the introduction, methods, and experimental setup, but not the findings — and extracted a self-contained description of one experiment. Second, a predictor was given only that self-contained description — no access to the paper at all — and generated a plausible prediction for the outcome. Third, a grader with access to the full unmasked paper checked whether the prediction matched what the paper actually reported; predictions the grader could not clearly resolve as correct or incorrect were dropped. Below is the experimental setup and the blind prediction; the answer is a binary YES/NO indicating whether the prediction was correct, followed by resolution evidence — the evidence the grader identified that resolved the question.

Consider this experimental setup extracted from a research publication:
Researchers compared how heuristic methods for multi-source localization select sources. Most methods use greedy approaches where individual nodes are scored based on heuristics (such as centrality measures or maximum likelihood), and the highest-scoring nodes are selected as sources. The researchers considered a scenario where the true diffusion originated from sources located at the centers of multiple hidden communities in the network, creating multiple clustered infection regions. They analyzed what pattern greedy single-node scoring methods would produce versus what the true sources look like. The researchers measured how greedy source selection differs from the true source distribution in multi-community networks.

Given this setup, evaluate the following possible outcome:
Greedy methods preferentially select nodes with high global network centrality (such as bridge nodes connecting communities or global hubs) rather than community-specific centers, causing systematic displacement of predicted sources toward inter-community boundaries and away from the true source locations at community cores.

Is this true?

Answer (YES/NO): NO